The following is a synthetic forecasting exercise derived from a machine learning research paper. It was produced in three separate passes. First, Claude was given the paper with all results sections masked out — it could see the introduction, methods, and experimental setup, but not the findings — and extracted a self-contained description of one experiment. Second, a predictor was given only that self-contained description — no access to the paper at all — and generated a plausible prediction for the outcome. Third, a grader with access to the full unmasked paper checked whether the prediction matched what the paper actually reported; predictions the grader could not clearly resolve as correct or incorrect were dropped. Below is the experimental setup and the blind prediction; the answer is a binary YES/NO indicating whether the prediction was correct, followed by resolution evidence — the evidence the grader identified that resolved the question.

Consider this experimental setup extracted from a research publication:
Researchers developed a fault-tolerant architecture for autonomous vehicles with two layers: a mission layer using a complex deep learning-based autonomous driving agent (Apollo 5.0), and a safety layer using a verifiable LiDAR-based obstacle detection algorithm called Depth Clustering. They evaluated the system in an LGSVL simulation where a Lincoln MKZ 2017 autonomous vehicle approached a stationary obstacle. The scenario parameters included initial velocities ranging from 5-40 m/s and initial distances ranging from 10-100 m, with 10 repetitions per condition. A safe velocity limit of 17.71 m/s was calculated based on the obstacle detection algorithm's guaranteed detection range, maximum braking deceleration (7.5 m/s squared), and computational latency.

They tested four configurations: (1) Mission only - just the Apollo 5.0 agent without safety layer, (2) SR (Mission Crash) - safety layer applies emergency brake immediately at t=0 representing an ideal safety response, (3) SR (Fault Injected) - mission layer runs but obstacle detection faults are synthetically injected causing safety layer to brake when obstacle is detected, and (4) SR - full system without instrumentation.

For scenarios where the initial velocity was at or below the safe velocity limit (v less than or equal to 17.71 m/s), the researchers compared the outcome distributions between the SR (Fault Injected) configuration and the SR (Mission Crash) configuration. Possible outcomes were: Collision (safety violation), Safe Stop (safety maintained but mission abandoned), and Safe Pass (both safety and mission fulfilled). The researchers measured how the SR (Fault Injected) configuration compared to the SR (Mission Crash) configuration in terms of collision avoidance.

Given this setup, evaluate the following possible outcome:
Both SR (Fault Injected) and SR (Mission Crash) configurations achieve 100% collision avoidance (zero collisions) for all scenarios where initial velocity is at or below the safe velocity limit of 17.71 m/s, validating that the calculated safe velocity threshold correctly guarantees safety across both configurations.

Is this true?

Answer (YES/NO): YES